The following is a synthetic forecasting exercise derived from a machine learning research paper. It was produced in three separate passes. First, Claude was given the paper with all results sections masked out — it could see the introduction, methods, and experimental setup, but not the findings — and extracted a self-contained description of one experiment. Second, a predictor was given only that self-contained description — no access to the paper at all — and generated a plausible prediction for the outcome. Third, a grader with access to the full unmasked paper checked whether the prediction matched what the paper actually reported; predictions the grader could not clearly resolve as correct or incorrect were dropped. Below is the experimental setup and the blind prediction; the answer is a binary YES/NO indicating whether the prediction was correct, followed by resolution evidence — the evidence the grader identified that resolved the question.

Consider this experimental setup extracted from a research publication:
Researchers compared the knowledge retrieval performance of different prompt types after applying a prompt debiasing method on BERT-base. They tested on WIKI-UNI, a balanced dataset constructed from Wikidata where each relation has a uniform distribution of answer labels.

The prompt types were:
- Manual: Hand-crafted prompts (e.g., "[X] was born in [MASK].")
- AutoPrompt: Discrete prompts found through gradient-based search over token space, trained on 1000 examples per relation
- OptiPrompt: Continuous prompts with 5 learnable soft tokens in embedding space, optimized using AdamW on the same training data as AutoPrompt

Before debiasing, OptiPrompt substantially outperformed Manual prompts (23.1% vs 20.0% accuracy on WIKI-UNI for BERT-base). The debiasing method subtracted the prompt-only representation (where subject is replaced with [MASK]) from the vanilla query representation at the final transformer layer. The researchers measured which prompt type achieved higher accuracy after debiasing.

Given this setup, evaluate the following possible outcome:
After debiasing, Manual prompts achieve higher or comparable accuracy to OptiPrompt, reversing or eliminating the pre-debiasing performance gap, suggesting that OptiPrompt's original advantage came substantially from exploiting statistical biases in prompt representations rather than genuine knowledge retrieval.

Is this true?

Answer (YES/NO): YES